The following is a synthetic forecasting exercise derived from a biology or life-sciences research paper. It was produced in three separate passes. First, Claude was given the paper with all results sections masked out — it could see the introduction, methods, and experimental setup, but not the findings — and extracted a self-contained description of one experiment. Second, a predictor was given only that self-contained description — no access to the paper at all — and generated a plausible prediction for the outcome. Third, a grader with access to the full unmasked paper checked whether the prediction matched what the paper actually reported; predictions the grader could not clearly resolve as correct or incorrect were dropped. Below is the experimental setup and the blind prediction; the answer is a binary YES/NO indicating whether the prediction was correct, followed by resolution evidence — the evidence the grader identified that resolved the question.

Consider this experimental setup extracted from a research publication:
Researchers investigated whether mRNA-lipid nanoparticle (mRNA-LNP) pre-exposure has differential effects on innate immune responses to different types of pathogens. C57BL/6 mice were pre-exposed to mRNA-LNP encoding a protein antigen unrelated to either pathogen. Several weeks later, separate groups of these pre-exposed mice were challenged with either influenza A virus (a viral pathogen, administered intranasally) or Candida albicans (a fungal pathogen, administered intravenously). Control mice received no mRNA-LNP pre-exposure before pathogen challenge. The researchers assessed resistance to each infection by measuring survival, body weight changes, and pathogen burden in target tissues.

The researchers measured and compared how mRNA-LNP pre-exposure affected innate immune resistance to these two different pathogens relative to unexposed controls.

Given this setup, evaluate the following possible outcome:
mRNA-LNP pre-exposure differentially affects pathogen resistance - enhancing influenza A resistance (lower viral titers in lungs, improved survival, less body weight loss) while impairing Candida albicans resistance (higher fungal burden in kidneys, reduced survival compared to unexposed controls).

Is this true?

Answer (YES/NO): YES